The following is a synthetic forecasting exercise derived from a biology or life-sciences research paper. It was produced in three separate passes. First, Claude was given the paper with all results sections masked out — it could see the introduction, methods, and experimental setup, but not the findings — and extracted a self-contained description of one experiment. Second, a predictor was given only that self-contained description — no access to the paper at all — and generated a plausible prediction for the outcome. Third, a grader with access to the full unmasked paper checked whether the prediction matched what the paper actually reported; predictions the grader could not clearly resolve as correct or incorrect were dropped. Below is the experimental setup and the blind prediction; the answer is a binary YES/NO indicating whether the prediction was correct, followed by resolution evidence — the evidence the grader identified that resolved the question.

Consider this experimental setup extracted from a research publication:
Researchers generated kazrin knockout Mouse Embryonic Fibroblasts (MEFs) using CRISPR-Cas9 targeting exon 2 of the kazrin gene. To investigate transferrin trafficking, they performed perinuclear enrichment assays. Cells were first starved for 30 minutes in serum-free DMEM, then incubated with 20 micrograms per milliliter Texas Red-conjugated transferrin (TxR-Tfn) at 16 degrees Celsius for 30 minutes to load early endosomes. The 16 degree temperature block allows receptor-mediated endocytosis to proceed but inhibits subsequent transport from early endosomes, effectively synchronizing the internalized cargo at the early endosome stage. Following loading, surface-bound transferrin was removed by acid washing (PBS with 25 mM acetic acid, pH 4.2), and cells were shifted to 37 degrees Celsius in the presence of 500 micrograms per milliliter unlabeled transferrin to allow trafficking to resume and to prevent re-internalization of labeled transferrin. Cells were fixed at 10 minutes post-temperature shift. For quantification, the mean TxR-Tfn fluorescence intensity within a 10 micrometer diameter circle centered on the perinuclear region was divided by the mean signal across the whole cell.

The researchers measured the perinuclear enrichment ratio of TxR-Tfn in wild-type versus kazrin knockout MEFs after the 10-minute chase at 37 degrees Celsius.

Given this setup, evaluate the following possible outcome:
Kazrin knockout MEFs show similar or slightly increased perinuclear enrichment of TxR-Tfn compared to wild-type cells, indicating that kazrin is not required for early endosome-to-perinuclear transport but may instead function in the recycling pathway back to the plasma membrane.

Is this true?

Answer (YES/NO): NO